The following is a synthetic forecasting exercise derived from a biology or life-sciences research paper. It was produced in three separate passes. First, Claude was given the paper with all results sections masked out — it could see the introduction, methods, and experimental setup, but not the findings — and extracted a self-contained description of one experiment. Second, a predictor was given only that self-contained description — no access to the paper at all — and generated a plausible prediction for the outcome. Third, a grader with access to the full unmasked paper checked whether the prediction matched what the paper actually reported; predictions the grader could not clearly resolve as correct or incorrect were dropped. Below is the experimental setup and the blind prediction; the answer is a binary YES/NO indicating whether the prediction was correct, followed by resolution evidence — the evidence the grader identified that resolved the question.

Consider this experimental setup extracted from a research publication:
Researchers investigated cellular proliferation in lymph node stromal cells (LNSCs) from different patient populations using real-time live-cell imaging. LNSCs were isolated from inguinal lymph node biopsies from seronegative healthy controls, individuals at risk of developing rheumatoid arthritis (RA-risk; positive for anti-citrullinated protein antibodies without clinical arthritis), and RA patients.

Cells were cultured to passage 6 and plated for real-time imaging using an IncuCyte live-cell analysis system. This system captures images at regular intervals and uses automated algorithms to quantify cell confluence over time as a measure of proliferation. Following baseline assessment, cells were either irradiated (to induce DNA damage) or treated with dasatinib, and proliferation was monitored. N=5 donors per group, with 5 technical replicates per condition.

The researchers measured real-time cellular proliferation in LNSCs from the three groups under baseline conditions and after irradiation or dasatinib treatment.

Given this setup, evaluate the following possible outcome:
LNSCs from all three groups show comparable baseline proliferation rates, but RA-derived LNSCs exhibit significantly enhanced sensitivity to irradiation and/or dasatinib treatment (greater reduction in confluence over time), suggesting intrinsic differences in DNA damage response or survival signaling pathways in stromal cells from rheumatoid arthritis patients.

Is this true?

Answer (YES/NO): NO